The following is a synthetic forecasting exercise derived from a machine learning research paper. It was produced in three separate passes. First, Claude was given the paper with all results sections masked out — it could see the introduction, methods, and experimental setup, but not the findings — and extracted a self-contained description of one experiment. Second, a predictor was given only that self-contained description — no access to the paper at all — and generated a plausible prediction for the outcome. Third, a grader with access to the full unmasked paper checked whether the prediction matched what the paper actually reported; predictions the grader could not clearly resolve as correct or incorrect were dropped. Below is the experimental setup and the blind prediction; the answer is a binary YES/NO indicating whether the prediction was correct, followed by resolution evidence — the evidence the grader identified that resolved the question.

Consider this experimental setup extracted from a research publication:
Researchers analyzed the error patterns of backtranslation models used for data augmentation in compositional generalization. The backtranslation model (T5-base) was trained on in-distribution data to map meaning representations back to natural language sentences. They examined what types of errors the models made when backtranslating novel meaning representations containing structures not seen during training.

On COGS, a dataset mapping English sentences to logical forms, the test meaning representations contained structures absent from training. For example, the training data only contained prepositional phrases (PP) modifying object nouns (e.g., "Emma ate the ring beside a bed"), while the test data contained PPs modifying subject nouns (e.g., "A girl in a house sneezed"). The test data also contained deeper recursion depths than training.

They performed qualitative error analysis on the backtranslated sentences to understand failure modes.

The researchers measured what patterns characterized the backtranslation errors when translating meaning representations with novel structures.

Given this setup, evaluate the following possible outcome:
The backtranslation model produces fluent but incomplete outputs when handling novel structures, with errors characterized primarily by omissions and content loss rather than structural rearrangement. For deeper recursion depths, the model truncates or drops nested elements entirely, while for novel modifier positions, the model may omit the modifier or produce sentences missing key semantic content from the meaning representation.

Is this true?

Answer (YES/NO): NO